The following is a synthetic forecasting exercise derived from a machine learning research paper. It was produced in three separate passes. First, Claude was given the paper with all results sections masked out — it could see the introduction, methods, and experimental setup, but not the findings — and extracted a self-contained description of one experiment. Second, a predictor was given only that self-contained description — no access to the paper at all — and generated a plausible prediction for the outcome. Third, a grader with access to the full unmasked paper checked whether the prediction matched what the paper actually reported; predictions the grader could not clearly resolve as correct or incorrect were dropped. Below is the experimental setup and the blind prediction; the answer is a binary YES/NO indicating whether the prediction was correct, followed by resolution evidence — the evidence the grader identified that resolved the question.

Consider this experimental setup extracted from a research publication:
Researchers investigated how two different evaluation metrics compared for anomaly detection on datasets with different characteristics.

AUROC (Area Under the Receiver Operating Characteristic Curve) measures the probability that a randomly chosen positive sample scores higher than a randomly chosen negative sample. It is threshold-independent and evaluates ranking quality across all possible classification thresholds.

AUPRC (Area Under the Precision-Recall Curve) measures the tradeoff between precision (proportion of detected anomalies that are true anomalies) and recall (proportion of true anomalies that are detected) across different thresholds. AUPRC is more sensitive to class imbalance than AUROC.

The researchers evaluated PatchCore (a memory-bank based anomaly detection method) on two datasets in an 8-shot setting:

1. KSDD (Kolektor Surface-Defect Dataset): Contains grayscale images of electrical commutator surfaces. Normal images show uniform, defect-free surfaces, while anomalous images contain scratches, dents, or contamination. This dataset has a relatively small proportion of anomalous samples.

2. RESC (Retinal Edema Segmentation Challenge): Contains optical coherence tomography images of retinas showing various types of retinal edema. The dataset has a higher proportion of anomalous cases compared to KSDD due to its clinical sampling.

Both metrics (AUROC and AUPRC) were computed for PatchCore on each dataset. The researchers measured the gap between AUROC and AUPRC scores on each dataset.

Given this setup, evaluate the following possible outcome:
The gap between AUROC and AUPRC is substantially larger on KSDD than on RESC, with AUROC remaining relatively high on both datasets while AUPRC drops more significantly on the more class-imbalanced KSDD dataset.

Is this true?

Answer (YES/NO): NO